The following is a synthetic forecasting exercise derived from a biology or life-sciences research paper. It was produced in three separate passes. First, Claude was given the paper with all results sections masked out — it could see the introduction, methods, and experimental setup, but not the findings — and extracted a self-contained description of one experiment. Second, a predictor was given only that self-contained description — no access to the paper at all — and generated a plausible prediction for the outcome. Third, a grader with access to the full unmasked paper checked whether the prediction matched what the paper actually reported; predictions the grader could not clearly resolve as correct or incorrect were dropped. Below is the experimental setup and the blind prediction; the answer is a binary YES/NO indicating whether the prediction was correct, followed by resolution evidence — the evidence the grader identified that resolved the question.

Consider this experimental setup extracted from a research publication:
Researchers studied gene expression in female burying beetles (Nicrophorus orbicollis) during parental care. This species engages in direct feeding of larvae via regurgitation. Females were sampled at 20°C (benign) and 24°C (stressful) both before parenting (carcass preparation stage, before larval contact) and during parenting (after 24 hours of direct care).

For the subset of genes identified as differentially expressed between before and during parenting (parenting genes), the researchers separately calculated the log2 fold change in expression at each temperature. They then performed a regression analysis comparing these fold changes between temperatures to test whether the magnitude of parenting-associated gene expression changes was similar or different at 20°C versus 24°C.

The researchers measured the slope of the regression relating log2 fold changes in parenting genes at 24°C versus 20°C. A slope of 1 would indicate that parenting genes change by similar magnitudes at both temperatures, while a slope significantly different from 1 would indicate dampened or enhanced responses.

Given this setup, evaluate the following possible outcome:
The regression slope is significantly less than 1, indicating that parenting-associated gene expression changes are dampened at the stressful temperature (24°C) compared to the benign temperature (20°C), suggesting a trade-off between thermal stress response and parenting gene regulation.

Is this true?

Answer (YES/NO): YES